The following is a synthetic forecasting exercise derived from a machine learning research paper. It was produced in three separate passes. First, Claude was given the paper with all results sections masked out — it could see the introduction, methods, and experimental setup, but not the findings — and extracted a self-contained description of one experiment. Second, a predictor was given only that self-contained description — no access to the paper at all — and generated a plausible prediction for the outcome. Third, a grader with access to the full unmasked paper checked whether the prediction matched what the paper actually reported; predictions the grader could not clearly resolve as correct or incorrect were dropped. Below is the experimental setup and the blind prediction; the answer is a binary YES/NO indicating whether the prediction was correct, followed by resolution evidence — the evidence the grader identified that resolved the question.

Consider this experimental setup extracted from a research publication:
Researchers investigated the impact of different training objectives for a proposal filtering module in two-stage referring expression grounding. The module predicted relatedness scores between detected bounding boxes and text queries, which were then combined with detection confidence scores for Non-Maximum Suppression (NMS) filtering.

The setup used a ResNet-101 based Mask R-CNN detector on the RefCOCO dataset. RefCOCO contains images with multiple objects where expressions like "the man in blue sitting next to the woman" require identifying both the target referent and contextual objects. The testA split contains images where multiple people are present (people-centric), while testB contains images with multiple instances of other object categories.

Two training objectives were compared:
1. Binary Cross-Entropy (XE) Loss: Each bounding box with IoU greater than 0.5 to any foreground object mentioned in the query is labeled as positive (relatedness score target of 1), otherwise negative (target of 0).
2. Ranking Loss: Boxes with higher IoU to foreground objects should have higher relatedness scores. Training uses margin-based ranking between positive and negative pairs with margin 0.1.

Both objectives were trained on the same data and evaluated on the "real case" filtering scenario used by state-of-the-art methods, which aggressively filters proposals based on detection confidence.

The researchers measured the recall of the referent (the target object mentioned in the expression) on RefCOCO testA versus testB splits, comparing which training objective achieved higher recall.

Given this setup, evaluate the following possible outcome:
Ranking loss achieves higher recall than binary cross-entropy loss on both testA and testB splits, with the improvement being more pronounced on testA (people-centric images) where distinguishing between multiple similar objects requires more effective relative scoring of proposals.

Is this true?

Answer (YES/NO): NO